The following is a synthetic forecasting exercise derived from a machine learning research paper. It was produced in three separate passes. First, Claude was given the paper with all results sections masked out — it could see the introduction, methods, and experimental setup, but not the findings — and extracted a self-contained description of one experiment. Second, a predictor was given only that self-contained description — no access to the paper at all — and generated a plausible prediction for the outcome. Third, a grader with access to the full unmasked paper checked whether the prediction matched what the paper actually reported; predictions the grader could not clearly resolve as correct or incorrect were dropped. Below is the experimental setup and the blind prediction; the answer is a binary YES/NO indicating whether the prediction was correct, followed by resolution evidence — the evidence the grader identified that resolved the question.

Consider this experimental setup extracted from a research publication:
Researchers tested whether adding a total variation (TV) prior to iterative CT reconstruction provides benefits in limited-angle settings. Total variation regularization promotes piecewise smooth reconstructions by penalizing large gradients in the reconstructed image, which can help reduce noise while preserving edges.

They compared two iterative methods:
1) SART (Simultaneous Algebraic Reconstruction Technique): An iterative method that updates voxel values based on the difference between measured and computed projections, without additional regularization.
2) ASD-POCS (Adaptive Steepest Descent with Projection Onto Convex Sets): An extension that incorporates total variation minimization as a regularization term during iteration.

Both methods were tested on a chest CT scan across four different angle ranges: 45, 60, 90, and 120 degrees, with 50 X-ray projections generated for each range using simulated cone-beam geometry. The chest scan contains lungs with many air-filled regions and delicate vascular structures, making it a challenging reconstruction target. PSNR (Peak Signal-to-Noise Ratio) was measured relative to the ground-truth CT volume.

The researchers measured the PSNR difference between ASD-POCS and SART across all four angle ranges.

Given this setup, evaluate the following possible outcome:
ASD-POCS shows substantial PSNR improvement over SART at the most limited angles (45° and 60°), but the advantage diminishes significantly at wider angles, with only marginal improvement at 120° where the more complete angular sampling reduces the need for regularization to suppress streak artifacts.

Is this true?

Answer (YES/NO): NO